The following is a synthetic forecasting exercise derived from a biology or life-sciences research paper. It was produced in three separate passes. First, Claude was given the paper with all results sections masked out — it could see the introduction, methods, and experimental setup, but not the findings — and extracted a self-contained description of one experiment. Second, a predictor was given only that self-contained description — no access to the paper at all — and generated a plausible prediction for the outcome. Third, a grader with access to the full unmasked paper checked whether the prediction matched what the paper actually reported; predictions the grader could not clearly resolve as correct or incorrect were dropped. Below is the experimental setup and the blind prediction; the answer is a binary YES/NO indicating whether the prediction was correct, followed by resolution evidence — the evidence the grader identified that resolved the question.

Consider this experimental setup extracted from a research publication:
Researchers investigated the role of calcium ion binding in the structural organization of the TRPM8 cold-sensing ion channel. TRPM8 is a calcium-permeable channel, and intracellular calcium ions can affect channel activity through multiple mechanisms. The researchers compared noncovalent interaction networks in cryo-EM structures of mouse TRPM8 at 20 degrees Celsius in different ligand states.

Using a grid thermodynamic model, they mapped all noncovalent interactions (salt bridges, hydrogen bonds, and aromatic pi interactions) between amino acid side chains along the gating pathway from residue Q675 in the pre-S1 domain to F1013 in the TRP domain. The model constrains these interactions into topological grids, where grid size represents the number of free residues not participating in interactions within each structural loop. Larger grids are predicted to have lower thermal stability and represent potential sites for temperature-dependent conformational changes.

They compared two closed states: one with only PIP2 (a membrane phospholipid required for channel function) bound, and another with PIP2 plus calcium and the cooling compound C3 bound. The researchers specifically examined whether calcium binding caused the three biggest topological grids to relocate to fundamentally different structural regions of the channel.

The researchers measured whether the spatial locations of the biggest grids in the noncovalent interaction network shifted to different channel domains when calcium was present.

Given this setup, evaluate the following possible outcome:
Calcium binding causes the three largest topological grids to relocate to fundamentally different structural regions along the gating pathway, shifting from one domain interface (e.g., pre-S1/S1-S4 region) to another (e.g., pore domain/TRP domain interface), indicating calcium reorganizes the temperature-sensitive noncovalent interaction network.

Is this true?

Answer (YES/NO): NO